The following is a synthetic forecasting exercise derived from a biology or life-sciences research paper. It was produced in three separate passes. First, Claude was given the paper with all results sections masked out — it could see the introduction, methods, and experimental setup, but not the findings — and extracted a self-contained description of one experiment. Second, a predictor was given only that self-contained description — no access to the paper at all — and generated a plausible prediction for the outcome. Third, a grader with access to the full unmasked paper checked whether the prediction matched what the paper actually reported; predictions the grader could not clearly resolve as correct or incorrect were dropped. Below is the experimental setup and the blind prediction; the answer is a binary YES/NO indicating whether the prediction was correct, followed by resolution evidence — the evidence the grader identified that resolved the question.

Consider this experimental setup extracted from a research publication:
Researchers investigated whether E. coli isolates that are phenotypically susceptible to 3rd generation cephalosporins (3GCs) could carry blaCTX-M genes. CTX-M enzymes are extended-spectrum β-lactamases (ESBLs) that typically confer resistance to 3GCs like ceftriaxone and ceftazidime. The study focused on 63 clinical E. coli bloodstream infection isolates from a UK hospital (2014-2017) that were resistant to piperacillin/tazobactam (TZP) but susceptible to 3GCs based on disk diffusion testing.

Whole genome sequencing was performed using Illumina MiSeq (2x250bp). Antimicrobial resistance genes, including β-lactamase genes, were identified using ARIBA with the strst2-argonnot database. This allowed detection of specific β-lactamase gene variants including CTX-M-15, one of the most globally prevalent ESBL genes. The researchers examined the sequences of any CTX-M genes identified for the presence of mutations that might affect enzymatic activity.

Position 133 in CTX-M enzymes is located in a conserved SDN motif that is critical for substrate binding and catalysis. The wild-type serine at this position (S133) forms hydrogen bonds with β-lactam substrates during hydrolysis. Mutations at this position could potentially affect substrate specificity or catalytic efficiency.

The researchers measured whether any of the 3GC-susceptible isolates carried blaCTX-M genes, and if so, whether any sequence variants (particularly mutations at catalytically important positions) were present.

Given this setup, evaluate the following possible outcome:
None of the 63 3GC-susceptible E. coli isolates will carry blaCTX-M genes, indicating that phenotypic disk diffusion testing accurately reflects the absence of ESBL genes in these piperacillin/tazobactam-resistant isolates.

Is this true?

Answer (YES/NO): NO